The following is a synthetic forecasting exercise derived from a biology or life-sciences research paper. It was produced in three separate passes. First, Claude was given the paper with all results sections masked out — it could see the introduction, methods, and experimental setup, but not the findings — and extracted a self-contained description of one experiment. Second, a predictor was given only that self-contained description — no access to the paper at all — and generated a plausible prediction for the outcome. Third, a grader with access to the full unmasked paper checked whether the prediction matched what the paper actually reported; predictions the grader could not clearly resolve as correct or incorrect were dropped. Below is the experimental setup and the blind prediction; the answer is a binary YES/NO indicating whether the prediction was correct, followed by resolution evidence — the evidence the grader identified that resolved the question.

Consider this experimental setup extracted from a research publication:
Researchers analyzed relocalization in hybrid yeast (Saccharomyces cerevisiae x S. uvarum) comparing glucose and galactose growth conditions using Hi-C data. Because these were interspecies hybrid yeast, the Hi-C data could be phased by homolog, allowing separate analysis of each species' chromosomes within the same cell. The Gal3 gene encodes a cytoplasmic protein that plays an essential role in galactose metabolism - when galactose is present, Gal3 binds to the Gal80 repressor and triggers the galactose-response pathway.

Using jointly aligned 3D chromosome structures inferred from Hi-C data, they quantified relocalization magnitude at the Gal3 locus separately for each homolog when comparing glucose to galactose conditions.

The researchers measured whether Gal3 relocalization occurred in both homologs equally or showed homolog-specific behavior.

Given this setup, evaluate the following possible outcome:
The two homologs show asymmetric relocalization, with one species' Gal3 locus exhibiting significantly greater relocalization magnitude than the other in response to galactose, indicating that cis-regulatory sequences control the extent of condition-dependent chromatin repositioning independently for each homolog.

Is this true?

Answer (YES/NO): YES